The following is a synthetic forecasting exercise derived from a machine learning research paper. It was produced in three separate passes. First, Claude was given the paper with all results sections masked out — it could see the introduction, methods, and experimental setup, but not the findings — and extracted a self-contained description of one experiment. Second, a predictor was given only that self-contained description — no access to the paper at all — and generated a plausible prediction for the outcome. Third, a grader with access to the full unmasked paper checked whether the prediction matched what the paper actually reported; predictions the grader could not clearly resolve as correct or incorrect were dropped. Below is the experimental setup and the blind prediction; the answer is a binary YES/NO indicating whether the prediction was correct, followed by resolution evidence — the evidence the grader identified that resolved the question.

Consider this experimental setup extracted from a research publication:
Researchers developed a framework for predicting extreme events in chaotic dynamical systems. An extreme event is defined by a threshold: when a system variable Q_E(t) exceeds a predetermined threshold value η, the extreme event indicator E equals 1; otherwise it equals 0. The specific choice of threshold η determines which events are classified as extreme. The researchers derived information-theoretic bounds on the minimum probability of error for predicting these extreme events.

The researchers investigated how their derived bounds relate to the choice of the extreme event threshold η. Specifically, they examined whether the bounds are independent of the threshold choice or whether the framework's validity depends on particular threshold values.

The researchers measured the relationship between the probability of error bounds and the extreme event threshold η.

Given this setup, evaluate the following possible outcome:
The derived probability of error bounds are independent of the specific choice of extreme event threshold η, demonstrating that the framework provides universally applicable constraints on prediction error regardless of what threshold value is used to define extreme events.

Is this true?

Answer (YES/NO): YES